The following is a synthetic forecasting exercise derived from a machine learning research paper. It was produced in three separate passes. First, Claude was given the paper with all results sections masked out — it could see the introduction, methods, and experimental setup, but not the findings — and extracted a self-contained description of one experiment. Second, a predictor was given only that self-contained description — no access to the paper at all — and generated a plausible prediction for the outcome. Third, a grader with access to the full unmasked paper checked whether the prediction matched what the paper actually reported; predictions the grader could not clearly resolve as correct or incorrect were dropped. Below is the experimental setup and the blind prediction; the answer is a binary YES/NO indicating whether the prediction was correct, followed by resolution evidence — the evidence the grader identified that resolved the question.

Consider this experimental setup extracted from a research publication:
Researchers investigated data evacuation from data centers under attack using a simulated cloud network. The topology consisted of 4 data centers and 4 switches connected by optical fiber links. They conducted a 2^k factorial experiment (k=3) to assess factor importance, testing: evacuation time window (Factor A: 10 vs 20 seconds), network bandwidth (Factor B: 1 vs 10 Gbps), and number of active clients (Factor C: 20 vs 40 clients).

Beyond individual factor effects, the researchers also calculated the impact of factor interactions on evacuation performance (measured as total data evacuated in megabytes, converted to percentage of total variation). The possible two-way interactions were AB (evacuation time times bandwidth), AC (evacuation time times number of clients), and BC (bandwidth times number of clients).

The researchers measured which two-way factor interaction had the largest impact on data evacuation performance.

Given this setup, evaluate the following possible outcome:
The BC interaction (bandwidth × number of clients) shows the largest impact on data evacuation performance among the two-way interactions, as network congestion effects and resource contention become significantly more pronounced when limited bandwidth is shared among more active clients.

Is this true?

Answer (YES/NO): YES